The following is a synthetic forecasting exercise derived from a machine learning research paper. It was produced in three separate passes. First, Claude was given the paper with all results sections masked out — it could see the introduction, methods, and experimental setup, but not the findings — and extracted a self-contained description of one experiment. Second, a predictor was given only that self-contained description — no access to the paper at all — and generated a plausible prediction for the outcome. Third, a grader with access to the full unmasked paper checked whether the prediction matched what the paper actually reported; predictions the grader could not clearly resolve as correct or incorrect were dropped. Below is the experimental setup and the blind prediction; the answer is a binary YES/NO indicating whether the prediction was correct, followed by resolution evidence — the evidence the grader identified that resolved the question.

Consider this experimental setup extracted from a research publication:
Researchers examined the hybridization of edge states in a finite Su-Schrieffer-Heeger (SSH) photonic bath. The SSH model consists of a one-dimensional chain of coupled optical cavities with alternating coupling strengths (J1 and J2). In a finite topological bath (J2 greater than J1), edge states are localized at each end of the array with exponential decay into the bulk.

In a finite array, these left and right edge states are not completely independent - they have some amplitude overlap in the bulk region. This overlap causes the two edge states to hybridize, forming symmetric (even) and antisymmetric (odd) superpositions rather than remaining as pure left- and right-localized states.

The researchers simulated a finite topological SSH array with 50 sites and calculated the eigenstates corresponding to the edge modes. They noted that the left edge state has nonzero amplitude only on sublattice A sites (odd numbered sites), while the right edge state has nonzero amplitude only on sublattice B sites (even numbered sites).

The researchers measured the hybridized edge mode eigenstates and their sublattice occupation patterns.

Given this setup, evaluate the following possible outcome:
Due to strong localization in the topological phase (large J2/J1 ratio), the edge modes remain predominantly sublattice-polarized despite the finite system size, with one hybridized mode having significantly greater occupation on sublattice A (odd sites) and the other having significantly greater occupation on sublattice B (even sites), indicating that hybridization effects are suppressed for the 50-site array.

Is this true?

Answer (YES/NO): NO